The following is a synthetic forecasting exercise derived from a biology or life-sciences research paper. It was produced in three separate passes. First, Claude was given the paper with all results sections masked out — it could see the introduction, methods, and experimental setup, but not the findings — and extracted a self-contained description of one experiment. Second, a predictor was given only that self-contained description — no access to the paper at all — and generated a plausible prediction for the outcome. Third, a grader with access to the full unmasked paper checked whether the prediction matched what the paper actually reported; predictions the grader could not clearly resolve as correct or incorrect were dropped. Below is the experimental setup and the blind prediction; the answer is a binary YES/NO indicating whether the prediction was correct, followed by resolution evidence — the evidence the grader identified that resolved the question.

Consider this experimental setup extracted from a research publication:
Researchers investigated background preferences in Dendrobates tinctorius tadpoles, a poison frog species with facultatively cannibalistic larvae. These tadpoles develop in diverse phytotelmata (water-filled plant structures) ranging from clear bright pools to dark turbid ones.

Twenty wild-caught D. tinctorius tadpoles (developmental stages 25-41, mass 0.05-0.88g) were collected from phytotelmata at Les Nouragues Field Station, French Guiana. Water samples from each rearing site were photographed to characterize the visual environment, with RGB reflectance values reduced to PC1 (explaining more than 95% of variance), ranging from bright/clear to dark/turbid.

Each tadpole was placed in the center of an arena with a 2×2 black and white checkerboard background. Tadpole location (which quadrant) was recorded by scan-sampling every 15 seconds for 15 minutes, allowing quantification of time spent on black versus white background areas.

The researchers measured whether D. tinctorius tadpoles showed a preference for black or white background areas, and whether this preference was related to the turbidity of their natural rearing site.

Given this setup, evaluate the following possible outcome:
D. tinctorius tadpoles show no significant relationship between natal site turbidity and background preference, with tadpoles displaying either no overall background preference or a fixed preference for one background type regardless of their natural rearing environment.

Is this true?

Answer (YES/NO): YES